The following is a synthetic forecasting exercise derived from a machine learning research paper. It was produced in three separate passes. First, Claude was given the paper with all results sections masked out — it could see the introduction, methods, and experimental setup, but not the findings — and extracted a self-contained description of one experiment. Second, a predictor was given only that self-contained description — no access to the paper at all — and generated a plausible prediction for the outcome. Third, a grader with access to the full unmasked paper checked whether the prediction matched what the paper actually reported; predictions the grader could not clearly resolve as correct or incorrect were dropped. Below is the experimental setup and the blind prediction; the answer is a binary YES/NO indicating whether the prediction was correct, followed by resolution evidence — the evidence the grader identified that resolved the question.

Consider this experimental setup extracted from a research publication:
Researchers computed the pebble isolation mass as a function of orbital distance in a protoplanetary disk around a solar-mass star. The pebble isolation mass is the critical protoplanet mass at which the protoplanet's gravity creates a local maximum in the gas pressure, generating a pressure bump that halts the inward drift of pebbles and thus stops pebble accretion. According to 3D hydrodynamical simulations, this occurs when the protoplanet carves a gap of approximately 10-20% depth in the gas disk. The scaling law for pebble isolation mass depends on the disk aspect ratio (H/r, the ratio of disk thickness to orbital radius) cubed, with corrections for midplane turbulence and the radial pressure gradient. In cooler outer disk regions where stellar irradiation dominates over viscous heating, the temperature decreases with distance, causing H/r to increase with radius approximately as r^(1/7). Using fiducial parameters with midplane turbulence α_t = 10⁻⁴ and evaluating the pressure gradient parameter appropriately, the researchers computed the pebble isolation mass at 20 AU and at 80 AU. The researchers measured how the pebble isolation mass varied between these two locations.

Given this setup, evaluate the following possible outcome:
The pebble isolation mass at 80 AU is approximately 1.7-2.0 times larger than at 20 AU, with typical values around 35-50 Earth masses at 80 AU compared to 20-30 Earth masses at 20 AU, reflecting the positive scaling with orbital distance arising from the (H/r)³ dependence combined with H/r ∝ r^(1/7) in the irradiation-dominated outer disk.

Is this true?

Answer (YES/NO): NO